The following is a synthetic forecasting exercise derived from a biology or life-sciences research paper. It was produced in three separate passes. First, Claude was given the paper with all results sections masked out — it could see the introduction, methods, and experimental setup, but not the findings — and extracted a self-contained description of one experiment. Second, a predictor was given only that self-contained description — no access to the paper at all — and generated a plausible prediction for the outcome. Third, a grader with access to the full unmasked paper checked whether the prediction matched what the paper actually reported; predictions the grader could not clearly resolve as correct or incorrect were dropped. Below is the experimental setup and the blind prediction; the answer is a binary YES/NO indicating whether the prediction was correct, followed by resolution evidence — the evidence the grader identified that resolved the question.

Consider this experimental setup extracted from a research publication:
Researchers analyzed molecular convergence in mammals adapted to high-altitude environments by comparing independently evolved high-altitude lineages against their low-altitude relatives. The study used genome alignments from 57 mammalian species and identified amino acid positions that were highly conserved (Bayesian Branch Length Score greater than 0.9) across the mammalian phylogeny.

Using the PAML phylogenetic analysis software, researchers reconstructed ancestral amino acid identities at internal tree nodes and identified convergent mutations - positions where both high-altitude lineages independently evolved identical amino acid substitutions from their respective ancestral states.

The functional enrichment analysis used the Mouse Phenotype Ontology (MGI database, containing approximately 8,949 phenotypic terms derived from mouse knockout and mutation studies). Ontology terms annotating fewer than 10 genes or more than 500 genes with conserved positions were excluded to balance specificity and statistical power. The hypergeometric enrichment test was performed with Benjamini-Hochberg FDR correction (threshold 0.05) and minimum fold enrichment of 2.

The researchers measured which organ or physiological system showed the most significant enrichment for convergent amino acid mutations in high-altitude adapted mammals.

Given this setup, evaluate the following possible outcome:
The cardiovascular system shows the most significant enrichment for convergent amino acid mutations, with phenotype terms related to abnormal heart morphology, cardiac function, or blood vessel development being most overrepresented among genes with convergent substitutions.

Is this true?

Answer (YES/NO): NO